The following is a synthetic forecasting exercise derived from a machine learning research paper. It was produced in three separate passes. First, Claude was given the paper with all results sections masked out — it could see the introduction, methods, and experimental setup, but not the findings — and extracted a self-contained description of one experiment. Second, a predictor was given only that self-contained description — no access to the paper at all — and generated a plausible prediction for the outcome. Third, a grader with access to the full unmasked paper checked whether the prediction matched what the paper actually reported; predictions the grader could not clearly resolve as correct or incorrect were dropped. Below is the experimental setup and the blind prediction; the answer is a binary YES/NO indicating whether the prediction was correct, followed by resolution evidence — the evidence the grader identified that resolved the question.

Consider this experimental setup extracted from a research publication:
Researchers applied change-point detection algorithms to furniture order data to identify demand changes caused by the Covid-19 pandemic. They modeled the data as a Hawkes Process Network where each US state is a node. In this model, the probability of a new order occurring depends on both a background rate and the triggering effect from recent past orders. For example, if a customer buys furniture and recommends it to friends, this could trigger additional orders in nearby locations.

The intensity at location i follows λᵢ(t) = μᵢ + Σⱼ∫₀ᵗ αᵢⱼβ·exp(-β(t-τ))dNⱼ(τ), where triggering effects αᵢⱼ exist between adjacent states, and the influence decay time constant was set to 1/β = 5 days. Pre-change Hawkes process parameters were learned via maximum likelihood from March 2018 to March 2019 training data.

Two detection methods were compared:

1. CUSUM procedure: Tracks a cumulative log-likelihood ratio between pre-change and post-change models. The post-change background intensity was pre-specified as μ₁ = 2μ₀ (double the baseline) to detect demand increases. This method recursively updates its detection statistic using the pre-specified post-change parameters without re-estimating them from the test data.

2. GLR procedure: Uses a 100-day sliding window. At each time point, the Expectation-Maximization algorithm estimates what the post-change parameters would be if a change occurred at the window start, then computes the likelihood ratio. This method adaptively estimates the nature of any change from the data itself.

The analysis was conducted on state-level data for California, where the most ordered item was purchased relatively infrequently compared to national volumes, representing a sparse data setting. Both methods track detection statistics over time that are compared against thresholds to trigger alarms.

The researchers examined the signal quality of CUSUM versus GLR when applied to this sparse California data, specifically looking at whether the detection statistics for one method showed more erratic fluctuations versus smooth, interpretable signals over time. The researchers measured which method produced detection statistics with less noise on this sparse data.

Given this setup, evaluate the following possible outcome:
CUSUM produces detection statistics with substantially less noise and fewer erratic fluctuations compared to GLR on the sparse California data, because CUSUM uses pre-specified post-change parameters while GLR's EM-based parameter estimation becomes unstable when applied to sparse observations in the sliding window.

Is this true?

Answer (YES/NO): YES